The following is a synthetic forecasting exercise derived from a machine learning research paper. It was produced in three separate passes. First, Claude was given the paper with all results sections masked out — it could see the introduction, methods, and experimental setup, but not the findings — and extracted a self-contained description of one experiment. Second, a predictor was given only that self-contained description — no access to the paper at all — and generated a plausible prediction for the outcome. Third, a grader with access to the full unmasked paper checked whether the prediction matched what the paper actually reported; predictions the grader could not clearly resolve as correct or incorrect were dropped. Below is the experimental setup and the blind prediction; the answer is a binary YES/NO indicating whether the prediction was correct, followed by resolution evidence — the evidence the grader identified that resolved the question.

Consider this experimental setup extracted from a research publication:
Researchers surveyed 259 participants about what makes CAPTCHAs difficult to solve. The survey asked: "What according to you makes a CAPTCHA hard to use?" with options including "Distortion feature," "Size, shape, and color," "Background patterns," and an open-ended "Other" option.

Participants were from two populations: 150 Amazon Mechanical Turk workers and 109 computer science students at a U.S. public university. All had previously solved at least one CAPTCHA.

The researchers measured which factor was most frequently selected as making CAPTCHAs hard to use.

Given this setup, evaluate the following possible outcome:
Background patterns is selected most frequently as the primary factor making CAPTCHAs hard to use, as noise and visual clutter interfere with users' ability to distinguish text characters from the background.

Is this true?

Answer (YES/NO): NO